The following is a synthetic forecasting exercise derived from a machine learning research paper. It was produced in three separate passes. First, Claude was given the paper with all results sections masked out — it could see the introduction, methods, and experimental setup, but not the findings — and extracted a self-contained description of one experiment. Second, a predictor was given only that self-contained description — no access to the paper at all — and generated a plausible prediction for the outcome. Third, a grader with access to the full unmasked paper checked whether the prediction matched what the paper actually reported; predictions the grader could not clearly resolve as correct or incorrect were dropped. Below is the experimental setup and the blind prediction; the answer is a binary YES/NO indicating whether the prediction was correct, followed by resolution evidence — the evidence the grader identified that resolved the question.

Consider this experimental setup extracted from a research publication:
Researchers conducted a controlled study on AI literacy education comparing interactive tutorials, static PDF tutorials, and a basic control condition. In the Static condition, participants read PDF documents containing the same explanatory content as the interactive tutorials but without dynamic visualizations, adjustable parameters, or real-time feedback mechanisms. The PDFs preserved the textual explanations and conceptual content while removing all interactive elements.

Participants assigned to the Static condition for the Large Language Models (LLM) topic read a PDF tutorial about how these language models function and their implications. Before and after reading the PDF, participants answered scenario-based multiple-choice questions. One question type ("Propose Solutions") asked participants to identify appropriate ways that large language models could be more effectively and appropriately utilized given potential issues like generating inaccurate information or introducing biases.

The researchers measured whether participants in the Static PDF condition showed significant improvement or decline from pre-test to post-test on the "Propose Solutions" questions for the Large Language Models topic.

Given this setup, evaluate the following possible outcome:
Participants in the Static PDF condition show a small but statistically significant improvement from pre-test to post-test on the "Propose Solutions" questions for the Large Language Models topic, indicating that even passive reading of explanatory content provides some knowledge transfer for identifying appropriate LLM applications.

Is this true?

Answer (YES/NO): NO